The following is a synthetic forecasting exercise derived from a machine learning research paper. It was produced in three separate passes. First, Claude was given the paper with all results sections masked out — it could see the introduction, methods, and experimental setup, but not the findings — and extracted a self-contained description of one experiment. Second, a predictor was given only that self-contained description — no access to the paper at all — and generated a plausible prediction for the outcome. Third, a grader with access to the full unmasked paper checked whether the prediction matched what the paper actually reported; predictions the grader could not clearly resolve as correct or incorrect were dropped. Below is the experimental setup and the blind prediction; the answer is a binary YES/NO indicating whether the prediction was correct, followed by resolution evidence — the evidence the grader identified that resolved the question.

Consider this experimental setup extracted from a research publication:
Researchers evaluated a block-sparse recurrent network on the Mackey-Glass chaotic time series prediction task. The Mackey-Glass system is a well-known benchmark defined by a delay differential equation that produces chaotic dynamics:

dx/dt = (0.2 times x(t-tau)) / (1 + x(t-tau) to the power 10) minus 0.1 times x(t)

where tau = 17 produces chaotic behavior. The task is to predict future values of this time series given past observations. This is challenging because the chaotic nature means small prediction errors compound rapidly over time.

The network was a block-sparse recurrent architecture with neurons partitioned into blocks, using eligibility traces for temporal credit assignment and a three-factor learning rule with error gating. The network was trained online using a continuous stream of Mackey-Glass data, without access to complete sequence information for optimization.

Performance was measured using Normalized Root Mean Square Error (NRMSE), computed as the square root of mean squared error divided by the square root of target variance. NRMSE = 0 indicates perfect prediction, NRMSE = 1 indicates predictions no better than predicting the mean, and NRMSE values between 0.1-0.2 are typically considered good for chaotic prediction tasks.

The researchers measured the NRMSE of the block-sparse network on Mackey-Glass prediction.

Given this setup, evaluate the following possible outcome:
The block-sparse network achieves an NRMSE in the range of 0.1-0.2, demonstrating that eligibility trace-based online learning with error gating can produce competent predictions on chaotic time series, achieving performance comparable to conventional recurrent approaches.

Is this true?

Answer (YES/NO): YES